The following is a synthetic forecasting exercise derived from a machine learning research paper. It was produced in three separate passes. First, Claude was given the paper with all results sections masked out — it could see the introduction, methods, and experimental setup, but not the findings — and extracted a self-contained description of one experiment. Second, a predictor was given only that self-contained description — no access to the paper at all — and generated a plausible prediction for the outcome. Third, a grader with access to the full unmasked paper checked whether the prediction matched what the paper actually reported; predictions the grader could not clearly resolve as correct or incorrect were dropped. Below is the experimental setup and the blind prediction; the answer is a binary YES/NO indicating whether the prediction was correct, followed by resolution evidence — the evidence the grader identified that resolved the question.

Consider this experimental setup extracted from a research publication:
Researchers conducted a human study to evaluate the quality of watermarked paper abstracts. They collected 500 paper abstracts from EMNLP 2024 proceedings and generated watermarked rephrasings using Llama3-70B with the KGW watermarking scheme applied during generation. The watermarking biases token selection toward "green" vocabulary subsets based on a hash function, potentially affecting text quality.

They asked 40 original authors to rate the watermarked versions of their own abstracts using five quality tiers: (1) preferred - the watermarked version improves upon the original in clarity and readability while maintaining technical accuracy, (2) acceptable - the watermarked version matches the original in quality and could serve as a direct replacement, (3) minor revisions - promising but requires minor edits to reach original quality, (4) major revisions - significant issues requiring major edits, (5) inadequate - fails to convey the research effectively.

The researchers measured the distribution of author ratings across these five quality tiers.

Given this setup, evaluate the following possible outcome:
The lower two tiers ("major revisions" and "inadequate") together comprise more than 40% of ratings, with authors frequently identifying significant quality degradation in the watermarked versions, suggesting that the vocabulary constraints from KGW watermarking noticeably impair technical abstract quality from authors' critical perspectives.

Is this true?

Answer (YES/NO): NO